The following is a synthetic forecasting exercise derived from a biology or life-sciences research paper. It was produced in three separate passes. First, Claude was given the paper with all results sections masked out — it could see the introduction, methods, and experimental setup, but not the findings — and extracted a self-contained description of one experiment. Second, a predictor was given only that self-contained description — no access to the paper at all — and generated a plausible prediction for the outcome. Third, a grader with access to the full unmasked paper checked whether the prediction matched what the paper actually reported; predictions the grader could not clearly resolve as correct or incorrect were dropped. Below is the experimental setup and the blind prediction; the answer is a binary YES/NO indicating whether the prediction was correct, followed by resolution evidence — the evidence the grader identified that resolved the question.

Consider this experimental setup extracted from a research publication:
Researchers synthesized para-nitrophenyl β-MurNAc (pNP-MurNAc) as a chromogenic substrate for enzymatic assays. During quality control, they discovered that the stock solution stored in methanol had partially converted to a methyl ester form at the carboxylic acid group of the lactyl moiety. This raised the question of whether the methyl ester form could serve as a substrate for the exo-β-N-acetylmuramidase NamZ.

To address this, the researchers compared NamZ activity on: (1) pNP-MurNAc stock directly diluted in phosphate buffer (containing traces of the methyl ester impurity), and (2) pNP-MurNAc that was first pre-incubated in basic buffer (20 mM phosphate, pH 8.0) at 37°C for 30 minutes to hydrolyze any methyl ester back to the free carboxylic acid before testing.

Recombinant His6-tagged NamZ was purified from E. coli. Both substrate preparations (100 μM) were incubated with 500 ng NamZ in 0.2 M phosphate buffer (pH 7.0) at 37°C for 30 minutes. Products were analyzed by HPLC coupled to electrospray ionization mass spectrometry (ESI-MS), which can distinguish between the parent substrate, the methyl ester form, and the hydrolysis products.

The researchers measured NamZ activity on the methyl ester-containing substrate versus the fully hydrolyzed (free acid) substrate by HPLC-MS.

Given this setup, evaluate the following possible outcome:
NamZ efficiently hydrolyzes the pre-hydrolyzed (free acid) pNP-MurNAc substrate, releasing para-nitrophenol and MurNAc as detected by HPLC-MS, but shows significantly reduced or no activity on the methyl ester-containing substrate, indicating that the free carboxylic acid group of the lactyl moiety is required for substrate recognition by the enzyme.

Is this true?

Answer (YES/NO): YES